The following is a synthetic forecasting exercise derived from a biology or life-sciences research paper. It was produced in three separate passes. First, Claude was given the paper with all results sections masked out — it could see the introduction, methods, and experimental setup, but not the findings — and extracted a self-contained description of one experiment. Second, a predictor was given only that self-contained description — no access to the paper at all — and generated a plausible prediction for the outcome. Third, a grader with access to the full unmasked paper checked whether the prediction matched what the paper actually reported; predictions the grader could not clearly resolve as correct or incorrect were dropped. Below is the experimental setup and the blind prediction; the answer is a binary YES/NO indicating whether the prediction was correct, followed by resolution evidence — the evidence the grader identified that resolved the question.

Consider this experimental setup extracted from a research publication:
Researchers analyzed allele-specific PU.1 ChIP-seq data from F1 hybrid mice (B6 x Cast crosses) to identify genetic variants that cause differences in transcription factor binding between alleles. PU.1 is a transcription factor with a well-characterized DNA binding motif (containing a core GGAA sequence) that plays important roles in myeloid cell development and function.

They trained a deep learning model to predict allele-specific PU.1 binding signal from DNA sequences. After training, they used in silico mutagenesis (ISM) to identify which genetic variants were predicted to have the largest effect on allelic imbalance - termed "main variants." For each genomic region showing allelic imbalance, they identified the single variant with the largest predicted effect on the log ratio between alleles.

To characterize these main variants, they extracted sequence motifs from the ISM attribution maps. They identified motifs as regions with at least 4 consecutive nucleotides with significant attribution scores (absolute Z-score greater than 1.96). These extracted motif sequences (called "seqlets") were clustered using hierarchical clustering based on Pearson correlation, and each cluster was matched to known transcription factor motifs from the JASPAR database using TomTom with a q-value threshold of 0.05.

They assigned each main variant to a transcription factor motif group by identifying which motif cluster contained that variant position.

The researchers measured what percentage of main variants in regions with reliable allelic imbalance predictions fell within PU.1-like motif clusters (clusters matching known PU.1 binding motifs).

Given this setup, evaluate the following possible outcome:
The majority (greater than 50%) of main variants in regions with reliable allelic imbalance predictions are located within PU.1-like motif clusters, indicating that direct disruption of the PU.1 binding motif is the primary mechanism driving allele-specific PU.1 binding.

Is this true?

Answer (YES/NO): YES